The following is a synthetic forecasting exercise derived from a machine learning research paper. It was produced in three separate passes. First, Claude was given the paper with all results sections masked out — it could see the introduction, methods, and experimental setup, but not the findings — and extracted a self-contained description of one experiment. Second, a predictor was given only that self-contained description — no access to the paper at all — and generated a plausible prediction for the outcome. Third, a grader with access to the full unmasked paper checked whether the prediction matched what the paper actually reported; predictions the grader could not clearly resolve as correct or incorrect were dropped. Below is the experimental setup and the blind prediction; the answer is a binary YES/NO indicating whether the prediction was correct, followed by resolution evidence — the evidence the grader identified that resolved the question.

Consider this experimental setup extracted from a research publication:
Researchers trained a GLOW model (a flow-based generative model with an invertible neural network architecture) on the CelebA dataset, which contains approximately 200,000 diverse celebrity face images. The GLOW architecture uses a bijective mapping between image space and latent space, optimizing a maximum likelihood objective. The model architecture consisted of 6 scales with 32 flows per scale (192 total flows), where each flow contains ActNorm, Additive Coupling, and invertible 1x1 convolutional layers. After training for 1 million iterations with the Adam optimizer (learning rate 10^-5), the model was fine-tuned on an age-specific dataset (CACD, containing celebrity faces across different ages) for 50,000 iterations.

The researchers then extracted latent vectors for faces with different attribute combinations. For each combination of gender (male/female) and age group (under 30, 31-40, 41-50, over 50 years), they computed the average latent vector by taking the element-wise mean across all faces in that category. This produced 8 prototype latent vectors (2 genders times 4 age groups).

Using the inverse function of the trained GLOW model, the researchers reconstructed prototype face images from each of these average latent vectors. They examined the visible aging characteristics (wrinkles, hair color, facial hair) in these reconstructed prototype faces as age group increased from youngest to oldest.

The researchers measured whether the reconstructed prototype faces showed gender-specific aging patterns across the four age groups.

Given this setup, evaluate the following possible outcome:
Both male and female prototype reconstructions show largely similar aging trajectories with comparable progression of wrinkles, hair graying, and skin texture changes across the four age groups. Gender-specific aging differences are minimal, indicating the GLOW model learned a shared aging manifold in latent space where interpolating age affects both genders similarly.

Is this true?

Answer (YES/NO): NO